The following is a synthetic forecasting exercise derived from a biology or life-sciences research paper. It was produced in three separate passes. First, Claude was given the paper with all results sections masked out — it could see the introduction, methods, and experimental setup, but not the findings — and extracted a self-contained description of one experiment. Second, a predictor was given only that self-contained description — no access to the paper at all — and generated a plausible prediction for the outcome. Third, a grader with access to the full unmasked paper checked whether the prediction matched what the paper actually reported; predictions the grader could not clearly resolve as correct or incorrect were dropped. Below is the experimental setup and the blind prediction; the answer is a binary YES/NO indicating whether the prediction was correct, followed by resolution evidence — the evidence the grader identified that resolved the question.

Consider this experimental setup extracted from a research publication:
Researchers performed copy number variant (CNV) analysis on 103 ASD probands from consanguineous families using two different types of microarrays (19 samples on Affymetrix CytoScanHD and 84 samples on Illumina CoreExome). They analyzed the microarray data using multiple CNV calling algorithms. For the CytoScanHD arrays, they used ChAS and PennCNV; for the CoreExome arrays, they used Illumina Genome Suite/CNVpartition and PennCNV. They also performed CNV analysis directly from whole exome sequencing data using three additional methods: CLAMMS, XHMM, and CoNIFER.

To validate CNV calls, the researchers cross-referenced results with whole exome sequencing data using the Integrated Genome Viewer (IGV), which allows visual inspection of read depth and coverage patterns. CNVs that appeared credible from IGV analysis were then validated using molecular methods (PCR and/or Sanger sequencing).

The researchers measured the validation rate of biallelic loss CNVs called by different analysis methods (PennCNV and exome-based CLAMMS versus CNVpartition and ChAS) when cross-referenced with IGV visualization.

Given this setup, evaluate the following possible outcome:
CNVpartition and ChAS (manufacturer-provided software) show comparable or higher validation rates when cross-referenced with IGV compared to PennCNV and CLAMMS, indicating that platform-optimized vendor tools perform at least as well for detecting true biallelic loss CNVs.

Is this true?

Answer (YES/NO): YES